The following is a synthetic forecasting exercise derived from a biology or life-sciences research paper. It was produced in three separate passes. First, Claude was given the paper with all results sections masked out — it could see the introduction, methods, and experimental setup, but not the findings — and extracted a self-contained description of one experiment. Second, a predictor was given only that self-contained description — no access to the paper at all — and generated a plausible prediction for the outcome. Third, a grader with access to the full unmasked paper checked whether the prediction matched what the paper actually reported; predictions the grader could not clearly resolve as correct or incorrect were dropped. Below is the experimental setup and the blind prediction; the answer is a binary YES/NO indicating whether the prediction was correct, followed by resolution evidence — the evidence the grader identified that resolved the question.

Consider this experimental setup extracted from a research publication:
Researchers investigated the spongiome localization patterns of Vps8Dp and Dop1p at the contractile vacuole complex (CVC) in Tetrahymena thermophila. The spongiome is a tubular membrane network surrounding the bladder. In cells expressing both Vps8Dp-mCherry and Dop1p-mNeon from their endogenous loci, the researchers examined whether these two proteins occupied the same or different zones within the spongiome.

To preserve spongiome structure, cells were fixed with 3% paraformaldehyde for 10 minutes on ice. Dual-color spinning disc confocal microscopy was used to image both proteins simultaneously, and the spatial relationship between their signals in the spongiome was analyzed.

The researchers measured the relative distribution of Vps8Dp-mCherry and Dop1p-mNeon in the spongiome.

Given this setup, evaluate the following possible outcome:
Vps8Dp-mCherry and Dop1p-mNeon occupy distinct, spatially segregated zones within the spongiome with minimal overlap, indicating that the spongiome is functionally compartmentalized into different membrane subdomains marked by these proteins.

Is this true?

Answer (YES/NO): NO